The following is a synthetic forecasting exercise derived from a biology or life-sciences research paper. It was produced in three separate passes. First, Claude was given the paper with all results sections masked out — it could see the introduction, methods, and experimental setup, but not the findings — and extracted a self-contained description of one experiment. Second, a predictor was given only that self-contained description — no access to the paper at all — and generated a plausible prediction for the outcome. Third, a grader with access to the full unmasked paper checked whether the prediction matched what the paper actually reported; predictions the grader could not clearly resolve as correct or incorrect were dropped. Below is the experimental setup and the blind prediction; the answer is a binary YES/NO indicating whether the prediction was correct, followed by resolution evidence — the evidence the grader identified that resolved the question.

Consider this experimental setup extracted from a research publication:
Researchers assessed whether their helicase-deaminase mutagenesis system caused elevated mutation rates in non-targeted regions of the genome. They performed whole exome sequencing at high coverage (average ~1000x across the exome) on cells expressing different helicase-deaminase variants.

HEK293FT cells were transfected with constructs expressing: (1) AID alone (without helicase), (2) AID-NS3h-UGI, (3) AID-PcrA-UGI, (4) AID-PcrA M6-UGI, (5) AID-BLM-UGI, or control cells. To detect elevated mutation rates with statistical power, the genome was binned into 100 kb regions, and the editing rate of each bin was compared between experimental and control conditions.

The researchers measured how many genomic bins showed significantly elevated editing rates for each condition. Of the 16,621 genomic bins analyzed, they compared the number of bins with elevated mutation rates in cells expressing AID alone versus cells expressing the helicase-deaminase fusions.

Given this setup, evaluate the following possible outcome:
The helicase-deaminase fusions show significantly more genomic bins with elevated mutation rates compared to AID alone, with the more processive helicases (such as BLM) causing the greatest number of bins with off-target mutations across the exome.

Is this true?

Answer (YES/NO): NO